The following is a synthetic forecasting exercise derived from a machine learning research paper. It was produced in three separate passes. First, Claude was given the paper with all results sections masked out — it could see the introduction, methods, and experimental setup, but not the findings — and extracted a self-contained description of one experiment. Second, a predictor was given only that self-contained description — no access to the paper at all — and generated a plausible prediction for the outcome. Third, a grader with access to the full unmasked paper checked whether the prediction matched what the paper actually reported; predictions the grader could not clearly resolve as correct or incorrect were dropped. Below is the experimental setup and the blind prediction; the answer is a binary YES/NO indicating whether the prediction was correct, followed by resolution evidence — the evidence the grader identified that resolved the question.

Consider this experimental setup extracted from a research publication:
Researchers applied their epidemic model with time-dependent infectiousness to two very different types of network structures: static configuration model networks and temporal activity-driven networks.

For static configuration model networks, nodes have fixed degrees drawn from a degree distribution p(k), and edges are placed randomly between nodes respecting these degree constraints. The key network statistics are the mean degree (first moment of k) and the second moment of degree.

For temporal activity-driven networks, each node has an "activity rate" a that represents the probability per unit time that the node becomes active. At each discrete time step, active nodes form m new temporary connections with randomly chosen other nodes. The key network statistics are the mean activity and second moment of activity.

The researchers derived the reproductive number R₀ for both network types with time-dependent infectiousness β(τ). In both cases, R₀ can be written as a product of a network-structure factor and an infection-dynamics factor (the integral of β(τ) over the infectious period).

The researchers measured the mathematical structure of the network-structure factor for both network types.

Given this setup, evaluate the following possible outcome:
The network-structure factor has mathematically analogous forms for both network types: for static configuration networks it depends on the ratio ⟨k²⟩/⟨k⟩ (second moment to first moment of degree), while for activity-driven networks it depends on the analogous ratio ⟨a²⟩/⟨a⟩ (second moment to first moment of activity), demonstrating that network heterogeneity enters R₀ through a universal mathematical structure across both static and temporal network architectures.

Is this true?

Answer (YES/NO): NO